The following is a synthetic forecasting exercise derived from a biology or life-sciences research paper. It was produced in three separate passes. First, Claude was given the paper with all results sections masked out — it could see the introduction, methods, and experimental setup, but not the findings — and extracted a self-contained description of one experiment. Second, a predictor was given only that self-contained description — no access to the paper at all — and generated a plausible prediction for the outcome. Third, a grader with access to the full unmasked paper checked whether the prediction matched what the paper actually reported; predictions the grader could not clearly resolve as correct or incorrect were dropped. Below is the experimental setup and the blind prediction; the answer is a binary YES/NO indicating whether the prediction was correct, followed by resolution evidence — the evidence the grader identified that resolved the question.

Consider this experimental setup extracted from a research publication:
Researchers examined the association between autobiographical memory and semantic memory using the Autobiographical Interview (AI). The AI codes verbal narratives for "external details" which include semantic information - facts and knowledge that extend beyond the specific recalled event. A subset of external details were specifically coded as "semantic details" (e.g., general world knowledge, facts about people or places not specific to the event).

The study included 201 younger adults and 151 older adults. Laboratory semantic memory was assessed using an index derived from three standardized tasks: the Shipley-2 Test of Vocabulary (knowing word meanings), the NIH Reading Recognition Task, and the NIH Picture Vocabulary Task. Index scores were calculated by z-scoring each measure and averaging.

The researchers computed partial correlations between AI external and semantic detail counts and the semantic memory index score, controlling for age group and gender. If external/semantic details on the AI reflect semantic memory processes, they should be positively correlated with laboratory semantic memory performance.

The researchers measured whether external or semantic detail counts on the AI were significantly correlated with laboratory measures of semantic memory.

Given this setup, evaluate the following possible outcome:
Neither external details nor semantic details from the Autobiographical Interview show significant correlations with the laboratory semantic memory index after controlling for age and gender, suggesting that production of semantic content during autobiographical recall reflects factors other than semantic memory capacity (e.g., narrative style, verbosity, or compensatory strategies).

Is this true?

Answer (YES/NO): YES